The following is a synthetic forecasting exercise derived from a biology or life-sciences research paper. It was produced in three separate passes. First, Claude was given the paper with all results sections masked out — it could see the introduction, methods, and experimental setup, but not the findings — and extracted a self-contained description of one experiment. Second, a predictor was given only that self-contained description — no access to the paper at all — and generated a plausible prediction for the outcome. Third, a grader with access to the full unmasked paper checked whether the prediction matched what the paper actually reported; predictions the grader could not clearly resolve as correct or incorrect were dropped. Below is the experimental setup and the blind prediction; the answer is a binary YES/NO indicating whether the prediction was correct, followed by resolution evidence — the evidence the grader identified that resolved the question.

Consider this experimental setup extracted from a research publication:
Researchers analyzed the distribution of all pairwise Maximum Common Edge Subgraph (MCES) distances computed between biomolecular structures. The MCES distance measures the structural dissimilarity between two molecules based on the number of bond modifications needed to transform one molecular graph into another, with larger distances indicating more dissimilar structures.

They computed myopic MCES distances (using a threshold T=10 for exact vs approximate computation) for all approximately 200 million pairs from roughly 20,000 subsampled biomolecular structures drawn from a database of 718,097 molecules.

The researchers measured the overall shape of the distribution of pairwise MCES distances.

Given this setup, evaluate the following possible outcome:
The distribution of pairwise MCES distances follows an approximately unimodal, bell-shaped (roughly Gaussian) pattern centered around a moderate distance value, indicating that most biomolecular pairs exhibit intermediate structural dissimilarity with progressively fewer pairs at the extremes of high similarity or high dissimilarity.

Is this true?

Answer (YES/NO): NO